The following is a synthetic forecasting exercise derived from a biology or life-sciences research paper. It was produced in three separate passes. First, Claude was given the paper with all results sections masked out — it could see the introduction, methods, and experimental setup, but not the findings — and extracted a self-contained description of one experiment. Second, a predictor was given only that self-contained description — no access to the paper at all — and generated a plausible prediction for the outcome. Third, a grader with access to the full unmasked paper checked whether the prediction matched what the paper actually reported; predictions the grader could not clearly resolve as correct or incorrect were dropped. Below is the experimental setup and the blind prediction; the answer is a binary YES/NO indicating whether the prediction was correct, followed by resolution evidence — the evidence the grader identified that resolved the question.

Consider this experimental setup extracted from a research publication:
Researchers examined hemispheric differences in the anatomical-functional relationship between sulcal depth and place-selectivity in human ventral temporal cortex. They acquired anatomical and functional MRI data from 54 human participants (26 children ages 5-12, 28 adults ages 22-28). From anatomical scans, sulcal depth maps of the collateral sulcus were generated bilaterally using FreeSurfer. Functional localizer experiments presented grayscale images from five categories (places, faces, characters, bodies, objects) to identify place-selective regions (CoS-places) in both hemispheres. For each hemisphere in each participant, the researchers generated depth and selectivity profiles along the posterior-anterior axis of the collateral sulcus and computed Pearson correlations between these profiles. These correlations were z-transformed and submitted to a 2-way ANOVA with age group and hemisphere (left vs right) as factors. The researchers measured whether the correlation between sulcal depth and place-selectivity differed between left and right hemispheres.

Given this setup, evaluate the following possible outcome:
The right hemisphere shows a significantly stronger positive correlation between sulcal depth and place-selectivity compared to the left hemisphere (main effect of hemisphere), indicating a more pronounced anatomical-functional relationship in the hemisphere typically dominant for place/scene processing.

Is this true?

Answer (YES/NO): NO